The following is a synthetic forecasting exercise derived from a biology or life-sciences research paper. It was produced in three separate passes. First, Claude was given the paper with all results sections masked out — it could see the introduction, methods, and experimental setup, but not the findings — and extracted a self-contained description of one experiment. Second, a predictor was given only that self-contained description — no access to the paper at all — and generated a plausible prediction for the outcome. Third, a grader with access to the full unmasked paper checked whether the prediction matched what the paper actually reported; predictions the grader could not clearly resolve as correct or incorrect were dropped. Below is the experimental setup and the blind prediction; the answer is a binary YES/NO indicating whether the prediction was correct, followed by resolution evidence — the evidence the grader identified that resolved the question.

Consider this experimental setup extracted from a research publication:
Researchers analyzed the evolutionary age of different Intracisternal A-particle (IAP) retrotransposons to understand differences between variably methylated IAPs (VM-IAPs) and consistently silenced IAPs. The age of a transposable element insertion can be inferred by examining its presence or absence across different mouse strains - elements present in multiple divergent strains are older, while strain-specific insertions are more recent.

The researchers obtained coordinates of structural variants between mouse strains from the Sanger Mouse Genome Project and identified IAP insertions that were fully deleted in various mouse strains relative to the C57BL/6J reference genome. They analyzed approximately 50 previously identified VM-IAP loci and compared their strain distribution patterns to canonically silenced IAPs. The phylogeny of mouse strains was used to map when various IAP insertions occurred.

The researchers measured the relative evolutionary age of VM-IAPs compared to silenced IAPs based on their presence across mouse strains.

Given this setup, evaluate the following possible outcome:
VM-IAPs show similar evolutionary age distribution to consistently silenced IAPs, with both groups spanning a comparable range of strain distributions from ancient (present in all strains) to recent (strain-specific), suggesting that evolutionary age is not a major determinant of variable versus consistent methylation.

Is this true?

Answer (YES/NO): NO